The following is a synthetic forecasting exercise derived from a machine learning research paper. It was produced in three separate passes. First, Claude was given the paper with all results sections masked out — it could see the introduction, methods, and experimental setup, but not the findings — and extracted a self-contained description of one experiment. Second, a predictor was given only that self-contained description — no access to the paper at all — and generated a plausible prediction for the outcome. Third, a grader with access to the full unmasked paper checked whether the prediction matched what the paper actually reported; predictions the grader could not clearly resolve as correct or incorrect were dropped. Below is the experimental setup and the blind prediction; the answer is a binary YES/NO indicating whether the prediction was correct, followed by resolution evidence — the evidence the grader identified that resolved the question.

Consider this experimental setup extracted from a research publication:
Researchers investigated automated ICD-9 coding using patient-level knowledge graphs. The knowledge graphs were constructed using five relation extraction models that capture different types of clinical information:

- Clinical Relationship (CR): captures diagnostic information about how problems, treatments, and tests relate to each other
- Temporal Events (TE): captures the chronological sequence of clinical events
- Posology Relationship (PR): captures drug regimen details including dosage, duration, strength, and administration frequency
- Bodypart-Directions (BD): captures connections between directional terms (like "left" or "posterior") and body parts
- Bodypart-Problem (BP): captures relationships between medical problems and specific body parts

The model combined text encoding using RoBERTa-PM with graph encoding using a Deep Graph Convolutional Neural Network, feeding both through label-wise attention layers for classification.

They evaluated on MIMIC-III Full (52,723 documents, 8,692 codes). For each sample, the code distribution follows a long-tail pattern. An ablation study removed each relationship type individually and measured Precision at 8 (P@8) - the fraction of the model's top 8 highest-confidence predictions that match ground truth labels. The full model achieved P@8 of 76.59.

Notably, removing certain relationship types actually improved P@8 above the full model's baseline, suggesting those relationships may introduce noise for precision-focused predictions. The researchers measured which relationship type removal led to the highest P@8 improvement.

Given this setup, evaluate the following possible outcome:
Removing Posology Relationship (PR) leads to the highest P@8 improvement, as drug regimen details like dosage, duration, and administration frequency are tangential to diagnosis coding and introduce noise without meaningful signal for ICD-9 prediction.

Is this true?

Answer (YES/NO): YES